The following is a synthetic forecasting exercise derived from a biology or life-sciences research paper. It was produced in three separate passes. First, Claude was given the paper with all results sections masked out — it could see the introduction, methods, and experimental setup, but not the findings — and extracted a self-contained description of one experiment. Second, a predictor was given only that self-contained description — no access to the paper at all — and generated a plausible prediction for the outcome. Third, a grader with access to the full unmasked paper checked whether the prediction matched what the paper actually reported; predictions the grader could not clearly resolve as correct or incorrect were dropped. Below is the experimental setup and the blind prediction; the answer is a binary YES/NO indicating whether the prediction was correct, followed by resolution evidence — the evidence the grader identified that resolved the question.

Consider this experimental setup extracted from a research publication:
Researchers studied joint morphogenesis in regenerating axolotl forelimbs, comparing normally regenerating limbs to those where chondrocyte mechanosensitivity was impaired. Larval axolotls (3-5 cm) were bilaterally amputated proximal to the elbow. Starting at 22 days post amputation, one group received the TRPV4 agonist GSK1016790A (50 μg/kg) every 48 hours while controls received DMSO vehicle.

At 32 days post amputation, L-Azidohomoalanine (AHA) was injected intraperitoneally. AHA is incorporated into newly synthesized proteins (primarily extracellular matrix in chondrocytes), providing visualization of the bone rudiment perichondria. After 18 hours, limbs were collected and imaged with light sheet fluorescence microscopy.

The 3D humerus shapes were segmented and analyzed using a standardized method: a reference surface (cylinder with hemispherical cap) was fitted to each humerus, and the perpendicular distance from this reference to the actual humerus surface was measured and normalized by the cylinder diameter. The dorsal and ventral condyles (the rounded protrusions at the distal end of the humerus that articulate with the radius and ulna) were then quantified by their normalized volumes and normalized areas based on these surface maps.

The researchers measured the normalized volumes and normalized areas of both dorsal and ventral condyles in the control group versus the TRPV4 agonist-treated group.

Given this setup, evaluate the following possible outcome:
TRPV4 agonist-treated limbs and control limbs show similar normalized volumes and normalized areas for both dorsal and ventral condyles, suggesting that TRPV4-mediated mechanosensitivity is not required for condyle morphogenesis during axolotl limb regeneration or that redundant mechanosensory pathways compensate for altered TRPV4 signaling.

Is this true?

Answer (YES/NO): NO